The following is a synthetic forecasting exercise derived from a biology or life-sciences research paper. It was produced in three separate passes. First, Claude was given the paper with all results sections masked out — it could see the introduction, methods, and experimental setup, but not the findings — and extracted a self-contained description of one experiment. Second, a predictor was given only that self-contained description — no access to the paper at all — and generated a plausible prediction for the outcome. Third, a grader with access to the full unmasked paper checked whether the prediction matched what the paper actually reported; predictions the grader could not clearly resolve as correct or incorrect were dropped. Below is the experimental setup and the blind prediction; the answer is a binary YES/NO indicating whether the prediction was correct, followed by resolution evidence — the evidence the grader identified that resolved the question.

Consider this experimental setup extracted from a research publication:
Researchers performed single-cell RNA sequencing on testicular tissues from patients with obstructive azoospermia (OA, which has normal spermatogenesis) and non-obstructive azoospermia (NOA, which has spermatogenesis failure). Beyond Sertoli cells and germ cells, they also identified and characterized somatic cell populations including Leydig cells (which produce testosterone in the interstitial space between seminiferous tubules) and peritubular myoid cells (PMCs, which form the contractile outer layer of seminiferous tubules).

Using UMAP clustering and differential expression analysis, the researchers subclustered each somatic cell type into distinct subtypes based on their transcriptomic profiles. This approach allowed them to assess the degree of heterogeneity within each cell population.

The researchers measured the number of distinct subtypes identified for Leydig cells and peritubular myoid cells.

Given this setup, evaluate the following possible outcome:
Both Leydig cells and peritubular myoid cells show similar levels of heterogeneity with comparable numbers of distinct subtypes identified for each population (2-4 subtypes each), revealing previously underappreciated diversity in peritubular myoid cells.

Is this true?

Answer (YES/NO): NO